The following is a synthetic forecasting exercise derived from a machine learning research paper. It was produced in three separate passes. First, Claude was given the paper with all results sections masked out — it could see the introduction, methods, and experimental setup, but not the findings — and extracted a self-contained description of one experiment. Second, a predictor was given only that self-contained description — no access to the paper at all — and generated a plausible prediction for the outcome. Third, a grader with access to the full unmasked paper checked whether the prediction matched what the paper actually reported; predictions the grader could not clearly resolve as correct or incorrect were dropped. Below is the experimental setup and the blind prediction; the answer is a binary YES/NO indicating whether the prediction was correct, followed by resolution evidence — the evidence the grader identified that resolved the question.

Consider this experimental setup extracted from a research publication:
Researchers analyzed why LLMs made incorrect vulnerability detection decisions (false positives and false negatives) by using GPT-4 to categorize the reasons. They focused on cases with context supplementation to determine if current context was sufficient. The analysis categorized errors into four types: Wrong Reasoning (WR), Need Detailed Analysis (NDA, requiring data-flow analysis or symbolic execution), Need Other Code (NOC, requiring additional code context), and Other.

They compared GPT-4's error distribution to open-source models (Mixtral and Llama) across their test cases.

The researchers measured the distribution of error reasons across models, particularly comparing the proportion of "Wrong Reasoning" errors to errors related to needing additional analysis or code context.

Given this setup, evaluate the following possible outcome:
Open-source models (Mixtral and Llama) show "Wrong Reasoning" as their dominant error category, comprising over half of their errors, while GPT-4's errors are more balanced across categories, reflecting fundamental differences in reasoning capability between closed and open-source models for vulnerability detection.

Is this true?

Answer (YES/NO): YES